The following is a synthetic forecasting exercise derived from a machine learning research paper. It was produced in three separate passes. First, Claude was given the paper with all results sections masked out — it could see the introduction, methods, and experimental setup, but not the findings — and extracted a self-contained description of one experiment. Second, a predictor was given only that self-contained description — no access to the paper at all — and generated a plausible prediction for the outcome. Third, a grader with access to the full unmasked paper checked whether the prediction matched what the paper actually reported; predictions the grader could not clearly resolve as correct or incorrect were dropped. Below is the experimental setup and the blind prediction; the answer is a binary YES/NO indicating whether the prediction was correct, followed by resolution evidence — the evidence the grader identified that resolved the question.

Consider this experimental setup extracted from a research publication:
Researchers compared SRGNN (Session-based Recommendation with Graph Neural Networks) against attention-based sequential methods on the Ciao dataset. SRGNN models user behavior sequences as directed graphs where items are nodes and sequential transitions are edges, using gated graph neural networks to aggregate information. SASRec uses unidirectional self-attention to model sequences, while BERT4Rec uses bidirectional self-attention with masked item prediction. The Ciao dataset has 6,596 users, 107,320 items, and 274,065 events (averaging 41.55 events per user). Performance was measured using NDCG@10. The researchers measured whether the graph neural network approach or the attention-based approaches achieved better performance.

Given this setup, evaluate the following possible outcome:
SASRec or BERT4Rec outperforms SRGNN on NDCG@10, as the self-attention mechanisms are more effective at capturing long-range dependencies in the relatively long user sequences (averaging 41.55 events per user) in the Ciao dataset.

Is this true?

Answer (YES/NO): YES